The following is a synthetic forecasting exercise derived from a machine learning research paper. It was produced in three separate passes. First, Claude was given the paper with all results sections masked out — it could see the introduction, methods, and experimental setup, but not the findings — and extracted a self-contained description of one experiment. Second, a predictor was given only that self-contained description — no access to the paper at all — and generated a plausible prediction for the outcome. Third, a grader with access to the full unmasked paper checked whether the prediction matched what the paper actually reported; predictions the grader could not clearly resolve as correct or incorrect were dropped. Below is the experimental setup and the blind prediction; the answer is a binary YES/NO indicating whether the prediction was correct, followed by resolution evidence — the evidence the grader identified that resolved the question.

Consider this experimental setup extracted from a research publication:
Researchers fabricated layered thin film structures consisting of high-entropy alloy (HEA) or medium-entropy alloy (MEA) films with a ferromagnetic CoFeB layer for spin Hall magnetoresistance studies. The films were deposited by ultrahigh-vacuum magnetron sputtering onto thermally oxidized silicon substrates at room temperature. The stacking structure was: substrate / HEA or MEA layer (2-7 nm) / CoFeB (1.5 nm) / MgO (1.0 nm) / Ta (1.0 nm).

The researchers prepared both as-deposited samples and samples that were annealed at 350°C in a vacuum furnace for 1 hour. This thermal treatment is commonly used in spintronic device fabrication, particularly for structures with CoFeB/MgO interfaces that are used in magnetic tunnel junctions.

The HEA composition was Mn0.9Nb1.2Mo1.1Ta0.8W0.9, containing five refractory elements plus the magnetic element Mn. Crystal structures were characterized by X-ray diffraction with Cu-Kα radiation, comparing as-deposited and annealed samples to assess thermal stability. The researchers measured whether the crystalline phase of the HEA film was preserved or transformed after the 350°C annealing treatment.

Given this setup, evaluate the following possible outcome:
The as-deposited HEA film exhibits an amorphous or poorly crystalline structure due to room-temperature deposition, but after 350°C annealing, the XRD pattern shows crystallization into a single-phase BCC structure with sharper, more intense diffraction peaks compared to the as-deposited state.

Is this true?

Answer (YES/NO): NO